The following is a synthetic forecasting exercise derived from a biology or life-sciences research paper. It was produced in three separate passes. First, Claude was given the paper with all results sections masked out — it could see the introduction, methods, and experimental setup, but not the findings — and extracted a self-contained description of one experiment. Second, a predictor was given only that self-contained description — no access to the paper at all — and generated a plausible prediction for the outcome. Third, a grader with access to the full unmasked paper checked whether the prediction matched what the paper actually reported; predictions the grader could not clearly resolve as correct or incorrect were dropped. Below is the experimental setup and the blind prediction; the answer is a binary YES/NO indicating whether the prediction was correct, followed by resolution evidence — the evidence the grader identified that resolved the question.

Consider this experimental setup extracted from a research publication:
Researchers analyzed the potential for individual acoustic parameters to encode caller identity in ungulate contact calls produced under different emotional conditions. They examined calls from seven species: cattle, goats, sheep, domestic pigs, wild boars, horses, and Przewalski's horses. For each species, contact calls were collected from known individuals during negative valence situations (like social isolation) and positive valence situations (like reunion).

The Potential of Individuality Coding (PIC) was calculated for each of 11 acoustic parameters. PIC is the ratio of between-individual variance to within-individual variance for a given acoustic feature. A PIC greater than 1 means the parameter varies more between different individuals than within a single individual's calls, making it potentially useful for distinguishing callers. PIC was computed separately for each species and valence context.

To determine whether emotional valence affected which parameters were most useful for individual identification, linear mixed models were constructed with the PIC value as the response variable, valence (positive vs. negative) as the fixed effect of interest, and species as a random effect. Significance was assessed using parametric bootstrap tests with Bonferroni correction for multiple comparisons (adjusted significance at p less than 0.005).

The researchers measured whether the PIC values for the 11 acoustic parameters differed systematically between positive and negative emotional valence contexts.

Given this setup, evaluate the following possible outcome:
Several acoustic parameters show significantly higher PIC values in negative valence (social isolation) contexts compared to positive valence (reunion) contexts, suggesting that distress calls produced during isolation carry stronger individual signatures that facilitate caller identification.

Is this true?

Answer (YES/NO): NO